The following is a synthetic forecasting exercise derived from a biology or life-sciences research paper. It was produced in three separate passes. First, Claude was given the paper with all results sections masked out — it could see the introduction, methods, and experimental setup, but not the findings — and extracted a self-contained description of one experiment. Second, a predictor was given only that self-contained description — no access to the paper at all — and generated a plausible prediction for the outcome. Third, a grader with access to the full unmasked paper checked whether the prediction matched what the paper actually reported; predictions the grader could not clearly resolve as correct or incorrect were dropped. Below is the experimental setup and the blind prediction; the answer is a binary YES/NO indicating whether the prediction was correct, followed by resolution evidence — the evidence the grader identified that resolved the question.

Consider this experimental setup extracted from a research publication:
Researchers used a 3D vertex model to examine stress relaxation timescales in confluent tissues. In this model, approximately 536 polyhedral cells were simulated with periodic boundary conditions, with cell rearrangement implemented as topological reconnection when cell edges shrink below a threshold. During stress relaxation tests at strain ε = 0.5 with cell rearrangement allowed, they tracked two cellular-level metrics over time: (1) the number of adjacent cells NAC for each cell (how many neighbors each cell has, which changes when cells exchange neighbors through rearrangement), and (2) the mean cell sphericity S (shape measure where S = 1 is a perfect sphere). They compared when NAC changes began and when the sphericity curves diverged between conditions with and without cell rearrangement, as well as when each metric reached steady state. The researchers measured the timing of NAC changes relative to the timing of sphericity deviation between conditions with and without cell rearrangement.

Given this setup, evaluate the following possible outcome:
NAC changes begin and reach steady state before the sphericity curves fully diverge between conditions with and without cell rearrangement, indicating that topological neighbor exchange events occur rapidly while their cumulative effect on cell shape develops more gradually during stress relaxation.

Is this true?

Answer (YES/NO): NO